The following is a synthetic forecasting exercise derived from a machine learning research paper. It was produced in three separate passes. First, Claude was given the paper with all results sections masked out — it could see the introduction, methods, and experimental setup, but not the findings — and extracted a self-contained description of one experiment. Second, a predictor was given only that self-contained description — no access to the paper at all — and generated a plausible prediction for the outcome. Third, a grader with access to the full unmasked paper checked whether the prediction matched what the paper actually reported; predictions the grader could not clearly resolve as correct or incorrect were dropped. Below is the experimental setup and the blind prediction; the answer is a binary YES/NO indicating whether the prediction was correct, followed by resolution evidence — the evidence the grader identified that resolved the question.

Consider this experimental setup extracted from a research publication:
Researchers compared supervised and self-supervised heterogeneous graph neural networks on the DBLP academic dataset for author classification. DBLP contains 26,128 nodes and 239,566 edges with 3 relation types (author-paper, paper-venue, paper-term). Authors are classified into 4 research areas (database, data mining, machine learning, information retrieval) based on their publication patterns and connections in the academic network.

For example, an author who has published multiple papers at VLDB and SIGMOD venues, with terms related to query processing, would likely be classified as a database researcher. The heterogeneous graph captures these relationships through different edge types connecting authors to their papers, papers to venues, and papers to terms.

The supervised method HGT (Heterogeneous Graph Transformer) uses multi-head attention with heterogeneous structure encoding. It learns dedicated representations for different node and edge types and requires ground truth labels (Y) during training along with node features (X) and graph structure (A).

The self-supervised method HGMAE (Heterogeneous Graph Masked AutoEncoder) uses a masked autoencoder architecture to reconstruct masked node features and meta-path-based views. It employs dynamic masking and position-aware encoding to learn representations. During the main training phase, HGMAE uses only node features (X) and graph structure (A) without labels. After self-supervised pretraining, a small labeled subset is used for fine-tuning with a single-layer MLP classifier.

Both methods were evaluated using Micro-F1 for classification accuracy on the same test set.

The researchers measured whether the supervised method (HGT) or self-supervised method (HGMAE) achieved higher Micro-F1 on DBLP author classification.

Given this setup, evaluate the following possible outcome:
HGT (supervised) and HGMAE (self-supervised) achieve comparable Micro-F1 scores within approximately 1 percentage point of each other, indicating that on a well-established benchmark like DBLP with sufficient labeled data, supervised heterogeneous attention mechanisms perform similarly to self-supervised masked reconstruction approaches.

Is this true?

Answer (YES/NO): YES